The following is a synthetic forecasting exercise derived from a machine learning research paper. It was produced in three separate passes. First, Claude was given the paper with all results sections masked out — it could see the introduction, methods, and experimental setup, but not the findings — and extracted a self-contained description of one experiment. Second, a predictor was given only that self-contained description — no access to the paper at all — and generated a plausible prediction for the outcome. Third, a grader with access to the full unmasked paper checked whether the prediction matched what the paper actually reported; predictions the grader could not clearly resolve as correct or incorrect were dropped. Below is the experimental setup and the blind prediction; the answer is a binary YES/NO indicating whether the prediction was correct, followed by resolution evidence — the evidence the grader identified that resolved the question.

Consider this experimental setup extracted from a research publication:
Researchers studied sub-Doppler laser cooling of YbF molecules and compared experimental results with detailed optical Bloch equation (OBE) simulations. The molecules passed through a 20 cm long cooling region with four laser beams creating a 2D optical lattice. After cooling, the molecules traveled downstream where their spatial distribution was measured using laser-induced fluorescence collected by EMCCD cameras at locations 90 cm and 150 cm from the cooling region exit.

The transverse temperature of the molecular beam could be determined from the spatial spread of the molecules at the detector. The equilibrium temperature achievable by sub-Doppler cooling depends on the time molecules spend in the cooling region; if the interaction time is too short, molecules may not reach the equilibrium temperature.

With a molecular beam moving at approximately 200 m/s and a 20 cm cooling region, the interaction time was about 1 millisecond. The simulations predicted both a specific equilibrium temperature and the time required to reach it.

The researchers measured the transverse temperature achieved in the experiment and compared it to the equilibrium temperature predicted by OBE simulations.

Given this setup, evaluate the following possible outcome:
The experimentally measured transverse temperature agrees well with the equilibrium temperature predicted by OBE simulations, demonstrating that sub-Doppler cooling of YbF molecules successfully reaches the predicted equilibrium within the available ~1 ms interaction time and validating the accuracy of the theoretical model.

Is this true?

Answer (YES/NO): NO